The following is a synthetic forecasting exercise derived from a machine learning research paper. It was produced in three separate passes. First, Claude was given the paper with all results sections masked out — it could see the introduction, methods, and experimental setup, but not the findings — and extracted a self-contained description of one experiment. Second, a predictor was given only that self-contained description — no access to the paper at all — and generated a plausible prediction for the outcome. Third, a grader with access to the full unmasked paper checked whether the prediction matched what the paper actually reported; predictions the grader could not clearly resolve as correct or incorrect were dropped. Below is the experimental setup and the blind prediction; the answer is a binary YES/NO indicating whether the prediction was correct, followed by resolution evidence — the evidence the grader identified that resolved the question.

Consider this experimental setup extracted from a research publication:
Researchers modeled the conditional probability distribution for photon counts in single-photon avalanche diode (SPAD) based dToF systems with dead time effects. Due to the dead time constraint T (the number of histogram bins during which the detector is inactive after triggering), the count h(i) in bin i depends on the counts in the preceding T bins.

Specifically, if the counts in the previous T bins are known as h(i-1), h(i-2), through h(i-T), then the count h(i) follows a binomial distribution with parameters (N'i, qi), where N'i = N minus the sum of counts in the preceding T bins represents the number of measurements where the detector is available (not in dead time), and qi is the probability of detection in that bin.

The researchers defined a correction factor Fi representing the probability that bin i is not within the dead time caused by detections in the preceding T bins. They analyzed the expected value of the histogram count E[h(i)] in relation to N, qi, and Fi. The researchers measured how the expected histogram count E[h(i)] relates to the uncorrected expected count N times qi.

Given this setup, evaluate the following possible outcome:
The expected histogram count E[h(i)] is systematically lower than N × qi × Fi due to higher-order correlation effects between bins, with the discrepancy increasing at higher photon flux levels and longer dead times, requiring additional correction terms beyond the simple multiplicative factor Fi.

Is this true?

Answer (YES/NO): NO